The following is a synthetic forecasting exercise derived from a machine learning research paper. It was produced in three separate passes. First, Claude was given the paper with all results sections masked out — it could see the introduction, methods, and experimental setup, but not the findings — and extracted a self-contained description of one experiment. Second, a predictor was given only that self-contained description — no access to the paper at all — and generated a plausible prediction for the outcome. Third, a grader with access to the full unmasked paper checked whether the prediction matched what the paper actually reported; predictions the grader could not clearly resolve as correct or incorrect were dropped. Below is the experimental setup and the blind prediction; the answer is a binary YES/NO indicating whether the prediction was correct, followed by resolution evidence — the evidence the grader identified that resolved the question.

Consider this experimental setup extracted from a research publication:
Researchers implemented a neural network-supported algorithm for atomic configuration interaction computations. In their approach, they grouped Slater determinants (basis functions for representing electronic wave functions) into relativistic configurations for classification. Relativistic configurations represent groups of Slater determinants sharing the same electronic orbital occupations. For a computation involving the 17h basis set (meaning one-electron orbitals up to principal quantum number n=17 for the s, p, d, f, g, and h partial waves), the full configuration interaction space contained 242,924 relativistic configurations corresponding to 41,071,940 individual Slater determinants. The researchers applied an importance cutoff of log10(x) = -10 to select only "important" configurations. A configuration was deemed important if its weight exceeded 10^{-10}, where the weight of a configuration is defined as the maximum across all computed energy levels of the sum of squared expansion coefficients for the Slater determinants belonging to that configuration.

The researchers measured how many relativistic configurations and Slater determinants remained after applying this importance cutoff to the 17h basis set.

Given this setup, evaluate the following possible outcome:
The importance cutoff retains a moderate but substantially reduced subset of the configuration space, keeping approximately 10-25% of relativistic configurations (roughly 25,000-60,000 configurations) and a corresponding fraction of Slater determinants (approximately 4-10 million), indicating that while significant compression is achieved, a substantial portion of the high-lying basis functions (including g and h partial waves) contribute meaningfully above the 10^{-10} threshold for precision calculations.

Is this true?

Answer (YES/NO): NO